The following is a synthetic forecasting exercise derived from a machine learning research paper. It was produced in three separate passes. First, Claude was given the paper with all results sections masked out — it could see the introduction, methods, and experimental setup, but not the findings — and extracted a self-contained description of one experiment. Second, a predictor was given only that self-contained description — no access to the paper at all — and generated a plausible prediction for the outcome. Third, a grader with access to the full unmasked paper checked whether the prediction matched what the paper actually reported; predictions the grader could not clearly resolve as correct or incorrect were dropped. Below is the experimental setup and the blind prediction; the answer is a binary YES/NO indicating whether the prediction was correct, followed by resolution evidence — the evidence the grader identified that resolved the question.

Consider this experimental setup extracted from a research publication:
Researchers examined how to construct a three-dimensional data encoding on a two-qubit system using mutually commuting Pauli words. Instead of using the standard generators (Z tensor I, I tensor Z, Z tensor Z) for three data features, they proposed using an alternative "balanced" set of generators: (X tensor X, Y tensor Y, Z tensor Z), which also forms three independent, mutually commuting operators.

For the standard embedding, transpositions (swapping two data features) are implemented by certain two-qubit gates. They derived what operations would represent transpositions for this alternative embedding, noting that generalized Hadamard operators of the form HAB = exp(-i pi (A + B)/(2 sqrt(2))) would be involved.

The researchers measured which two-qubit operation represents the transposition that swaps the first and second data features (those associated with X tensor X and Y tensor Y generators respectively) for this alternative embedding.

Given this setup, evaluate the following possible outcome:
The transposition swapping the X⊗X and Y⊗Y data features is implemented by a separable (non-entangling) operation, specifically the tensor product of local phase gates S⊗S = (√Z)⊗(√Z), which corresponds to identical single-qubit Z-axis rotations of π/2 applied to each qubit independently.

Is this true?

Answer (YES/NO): NO